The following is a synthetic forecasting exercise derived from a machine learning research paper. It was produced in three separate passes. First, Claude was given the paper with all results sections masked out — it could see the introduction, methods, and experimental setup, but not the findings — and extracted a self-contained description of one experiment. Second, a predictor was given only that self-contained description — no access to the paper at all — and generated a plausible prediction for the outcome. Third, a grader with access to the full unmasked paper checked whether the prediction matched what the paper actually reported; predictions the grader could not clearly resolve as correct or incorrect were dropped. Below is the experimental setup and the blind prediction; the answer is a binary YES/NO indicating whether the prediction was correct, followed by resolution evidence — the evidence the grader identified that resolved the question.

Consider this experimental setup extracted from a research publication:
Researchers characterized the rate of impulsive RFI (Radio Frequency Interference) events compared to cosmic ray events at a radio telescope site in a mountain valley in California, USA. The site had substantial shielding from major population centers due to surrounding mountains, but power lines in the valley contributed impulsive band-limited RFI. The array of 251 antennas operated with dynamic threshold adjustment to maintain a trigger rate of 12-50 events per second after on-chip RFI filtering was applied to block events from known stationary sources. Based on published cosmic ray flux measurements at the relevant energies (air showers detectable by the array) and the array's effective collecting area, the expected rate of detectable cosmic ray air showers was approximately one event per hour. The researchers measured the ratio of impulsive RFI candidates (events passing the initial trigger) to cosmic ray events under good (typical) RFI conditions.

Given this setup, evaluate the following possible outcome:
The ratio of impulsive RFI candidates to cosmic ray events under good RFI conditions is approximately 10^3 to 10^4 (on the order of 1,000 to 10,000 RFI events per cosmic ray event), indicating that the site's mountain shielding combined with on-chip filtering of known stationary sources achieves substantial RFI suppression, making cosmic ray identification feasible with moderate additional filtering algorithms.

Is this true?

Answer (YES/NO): NO